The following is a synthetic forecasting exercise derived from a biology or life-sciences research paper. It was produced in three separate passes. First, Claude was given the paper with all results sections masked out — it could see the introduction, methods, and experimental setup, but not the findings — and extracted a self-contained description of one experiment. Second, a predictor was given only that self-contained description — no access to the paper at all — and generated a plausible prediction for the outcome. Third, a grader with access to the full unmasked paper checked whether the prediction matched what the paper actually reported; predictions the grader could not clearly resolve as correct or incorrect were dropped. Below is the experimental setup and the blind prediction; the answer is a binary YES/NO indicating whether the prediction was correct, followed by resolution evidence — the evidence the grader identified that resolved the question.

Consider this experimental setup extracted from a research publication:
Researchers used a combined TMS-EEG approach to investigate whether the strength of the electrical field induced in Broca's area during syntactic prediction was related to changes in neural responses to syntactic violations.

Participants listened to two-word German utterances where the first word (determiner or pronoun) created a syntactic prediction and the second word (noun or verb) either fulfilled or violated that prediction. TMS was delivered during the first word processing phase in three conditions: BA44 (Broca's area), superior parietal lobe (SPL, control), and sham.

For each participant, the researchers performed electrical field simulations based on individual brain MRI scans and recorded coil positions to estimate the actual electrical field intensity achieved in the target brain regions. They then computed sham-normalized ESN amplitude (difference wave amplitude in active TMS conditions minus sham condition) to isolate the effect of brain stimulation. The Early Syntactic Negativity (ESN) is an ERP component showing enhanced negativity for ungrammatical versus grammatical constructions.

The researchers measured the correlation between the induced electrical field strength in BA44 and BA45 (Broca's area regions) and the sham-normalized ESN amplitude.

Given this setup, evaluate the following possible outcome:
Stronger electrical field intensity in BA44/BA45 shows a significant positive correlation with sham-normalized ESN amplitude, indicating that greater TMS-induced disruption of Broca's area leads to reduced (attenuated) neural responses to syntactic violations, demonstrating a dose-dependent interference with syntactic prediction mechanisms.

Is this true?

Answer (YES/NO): NO